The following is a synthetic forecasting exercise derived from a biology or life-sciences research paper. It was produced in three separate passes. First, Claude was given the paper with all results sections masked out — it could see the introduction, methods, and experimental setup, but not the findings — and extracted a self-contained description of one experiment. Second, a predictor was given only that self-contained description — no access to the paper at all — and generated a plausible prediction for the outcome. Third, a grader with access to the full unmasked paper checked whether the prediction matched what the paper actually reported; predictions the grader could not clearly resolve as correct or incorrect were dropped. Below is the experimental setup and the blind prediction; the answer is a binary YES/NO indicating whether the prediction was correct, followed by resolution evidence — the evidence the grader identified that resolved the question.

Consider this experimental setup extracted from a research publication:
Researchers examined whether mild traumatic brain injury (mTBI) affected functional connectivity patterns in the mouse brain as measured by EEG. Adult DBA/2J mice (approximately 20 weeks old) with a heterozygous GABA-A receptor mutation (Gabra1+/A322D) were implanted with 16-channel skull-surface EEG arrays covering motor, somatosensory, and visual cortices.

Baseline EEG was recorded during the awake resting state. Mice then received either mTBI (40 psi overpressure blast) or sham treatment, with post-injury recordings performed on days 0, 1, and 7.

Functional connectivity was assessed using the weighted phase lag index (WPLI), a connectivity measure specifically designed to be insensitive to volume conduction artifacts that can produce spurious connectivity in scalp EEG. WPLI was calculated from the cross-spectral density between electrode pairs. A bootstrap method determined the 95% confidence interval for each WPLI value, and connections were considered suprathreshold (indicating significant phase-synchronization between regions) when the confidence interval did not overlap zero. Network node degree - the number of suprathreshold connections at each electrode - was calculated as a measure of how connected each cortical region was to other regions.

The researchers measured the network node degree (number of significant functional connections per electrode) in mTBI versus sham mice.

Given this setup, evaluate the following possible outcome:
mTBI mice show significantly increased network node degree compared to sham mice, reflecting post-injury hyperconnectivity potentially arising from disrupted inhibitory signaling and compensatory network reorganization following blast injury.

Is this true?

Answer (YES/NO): NO